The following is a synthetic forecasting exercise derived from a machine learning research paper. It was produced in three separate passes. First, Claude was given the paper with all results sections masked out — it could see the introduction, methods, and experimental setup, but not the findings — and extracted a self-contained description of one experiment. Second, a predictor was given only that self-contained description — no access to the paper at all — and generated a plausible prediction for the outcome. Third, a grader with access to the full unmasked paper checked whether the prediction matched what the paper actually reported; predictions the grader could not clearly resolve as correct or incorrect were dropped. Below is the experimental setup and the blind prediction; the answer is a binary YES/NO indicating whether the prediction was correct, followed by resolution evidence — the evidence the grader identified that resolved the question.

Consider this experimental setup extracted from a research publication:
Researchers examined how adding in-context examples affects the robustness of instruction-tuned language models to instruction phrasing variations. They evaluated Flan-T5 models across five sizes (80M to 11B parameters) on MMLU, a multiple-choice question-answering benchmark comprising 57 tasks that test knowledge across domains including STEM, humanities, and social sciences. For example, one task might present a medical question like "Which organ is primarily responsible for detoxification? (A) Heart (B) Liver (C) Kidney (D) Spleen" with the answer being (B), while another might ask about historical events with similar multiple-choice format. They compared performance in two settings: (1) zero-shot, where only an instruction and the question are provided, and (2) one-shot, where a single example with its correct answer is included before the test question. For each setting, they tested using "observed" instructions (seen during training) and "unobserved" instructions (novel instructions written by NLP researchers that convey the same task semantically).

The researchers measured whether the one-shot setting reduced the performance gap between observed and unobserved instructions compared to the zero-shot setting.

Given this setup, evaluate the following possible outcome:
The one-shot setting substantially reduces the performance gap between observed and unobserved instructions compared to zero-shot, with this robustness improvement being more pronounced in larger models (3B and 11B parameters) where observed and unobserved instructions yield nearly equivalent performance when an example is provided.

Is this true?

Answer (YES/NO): NO